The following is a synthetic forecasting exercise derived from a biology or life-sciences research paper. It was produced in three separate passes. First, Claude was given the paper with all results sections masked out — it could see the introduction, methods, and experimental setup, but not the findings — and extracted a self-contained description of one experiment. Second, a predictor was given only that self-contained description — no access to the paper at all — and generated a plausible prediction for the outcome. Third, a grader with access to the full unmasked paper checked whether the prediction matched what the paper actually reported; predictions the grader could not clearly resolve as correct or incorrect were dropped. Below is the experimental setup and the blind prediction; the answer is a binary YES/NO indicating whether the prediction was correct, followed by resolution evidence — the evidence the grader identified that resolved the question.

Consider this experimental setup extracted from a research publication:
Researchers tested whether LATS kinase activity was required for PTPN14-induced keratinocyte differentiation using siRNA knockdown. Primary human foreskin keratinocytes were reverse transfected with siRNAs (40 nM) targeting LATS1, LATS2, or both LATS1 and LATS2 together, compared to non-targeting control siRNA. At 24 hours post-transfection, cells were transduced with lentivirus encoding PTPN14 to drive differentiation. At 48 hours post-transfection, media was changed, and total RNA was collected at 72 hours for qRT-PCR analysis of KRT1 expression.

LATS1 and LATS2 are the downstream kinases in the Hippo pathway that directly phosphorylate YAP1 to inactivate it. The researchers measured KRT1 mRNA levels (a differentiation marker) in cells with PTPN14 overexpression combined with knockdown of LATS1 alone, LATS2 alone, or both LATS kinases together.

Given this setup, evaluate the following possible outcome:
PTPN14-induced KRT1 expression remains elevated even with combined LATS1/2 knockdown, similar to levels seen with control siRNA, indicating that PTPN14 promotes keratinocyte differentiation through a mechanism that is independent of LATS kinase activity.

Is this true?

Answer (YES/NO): NO